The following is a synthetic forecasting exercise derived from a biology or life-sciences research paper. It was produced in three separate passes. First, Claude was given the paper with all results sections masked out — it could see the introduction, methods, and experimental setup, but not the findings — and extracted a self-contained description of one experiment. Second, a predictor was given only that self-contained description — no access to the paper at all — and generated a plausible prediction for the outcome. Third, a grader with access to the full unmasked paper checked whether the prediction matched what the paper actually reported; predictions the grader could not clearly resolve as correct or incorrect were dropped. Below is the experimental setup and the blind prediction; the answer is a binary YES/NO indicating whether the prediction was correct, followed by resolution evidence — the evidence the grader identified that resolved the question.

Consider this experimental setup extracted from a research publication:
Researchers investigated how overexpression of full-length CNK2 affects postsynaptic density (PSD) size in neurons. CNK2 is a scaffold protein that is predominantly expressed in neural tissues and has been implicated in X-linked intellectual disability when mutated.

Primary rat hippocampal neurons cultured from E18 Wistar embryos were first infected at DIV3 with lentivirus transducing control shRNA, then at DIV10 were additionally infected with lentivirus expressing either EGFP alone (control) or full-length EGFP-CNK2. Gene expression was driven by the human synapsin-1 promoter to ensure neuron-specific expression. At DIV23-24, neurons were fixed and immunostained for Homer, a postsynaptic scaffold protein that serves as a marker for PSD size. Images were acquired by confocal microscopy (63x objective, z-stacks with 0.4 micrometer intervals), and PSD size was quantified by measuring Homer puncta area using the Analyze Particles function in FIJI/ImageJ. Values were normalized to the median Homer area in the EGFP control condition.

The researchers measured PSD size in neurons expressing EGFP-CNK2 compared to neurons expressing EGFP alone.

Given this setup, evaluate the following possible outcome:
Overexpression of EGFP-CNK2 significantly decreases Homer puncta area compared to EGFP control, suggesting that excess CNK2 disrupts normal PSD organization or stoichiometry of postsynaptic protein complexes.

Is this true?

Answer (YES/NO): NO